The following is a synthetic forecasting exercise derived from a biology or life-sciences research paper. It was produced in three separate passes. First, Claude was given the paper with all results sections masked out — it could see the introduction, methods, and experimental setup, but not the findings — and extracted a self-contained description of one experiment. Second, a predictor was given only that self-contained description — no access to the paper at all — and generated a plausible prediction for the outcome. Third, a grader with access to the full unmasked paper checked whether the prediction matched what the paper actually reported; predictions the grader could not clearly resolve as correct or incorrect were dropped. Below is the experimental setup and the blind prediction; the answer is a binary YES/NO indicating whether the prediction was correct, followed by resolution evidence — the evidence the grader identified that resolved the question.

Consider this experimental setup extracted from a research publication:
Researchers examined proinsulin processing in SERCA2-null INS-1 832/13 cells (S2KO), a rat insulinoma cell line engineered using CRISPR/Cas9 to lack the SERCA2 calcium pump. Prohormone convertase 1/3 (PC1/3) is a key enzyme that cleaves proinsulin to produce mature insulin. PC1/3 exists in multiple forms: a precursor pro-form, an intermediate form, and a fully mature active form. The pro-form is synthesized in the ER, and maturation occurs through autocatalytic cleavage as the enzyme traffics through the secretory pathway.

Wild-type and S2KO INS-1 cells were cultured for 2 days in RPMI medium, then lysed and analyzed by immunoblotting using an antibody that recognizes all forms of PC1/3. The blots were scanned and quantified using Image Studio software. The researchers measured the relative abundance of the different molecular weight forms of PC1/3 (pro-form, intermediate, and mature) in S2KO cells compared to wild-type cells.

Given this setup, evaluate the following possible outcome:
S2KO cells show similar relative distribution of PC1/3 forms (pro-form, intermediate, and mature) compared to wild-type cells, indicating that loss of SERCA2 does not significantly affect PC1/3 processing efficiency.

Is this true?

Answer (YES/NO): NO